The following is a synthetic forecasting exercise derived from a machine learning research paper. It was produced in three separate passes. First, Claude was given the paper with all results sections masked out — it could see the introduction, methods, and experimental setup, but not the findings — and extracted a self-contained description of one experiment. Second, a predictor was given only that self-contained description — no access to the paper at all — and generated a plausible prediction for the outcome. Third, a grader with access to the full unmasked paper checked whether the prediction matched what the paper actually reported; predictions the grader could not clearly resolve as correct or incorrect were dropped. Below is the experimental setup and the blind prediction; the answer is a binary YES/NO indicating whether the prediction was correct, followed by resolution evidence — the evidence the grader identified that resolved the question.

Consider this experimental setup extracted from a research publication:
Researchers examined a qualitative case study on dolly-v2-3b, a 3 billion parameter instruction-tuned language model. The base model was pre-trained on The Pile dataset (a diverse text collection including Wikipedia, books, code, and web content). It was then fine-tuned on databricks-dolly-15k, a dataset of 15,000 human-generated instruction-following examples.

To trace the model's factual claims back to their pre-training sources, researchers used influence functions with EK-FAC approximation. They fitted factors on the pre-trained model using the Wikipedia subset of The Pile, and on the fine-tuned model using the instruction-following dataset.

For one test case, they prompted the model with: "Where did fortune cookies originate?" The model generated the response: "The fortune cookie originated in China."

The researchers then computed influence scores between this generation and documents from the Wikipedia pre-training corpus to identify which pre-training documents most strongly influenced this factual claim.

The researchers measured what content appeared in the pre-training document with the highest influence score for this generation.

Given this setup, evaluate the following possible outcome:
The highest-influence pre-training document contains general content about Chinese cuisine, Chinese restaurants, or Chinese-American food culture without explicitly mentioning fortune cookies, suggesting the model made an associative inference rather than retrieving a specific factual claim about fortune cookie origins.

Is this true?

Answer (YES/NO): NO